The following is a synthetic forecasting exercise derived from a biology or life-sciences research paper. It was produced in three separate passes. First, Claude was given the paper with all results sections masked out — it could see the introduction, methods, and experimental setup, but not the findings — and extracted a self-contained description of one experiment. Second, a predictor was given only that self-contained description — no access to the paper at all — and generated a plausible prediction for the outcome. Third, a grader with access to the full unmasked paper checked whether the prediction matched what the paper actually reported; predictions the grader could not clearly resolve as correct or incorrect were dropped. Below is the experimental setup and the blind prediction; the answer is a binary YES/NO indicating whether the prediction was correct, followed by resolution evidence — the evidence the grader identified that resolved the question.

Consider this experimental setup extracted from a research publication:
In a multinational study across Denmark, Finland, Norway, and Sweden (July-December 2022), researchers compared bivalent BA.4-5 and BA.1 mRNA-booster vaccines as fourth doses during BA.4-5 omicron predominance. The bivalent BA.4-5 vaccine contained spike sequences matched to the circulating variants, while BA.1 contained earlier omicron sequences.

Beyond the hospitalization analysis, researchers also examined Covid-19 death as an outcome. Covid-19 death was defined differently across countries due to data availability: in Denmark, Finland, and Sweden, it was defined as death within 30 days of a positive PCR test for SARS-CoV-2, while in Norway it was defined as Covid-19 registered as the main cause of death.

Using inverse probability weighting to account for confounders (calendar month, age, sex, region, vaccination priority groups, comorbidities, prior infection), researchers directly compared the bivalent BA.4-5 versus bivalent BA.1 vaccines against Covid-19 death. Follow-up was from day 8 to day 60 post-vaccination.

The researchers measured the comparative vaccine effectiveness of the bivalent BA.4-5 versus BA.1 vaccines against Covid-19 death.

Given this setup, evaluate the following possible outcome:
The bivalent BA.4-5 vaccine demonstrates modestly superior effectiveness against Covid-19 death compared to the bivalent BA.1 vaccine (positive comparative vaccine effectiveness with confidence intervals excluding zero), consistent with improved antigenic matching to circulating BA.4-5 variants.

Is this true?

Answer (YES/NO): NO